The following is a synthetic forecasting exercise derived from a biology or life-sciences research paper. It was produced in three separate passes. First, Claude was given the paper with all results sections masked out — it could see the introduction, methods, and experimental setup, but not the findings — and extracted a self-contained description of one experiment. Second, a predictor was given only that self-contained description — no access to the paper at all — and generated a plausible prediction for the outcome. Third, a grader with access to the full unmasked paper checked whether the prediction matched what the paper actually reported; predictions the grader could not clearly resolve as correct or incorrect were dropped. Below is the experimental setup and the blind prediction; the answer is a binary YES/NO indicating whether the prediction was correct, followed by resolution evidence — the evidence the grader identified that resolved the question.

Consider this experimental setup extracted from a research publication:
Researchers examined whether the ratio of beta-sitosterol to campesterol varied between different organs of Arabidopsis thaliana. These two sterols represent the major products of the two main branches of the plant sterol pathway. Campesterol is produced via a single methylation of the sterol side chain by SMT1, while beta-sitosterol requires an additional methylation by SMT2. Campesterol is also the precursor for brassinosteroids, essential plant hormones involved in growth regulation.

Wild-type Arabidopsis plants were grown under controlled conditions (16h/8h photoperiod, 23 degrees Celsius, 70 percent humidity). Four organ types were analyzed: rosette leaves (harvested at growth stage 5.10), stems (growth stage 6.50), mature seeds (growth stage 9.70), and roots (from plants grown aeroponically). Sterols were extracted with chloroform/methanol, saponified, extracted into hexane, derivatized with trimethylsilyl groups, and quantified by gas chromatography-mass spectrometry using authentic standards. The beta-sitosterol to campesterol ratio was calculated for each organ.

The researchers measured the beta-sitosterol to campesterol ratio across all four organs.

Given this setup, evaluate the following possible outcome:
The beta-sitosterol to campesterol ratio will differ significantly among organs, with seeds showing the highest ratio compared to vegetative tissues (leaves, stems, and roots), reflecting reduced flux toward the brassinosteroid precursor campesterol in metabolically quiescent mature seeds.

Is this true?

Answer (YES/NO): NO